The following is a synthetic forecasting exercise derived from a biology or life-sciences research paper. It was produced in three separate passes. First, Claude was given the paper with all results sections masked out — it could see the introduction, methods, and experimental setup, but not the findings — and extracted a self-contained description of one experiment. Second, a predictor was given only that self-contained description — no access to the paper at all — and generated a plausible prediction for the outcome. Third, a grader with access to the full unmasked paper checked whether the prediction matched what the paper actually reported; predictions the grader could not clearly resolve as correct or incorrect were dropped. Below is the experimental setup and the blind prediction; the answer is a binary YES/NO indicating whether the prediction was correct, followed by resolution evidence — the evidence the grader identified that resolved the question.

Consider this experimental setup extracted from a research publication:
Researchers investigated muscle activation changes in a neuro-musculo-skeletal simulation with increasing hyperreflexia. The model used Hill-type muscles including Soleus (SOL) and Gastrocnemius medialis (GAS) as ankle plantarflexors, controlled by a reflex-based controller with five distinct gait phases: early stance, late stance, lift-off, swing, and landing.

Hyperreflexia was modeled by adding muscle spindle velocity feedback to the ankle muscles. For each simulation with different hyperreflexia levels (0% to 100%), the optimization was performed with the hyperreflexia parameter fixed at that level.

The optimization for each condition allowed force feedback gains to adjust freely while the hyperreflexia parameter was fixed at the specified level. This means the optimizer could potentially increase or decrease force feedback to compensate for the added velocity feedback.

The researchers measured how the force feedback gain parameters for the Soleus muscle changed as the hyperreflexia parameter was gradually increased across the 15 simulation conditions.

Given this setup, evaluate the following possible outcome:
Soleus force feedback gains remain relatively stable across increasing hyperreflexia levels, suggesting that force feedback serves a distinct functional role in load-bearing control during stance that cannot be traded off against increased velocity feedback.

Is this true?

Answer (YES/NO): NO